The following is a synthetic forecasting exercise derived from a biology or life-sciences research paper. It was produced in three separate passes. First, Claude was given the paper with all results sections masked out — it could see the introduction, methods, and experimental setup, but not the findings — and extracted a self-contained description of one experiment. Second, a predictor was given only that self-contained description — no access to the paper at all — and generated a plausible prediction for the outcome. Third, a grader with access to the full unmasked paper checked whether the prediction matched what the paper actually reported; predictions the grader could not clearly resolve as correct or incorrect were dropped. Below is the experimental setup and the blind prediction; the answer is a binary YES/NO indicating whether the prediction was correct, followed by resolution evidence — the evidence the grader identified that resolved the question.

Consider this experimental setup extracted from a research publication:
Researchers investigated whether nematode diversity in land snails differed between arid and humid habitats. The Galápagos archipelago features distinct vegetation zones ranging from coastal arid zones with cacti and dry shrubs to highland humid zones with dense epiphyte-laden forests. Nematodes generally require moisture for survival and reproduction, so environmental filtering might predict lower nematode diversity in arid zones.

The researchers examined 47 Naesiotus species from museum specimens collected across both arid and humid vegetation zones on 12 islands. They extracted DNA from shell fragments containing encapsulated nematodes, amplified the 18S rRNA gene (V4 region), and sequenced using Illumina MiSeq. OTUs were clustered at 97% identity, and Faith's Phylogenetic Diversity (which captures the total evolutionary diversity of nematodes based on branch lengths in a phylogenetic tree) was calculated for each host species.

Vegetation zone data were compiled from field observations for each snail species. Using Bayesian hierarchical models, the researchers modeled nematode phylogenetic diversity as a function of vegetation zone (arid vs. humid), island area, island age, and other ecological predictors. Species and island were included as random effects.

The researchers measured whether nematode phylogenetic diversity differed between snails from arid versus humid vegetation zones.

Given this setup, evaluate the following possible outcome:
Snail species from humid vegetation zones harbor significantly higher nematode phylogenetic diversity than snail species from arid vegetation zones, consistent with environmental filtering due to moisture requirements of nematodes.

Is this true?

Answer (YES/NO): YES